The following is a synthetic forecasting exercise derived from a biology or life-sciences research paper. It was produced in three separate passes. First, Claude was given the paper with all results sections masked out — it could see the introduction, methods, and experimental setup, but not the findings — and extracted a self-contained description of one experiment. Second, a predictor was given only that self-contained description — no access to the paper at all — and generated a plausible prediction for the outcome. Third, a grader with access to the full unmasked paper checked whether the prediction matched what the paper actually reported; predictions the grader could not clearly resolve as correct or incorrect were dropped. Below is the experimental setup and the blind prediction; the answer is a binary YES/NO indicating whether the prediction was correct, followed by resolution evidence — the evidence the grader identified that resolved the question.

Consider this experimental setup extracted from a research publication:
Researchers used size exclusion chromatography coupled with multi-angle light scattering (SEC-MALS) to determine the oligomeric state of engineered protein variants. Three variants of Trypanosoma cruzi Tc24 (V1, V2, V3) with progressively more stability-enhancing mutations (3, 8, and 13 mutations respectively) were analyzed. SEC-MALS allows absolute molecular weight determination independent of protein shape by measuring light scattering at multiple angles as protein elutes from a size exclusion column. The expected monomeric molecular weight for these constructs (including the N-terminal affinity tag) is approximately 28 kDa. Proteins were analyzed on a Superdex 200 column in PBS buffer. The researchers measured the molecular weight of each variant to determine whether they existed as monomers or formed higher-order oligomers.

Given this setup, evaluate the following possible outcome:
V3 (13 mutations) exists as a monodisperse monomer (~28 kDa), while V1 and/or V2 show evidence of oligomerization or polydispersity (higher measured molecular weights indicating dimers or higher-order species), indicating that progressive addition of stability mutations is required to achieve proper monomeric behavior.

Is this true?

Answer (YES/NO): NO